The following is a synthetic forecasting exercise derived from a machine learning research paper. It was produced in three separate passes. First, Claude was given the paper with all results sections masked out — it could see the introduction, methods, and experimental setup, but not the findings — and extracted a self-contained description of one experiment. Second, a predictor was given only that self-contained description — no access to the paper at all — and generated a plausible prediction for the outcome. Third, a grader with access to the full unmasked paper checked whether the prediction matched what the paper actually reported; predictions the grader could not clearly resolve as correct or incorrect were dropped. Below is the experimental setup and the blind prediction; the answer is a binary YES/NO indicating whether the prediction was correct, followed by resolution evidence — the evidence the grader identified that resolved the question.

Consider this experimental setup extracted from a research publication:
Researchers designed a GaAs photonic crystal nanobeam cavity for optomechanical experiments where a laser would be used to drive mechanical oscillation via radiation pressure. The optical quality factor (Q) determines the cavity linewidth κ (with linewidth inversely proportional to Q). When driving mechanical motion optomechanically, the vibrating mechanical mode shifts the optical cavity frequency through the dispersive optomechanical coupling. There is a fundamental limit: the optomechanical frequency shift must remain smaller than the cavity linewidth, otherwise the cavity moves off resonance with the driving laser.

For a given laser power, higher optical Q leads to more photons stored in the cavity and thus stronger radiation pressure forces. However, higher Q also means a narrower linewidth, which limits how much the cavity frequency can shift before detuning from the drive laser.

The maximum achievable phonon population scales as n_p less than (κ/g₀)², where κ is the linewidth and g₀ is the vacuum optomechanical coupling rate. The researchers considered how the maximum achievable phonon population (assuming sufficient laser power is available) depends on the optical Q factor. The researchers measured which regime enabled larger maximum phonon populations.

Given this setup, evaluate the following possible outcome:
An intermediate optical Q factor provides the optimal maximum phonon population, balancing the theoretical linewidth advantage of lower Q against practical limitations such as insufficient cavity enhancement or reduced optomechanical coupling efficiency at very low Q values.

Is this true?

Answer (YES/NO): NO